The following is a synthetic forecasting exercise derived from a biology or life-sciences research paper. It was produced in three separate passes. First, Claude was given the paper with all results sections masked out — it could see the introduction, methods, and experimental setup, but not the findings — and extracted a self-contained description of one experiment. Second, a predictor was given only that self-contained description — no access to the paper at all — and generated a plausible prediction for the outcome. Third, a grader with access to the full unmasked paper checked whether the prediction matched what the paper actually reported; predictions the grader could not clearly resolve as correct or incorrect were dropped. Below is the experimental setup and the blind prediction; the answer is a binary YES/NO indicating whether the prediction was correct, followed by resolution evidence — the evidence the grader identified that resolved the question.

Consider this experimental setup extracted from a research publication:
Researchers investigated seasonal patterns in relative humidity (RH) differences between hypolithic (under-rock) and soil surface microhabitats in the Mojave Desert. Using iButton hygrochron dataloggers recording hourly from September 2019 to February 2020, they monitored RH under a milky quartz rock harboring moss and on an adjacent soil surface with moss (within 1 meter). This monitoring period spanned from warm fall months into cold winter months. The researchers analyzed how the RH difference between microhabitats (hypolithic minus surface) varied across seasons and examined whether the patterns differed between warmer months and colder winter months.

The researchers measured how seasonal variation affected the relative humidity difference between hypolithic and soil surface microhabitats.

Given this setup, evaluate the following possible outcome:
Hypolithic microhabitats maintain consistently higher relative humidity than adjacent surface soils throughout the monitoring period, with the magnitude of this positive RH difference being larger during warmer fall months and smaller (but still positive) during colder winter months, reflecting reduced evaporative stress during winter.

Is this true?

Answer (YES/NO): NO